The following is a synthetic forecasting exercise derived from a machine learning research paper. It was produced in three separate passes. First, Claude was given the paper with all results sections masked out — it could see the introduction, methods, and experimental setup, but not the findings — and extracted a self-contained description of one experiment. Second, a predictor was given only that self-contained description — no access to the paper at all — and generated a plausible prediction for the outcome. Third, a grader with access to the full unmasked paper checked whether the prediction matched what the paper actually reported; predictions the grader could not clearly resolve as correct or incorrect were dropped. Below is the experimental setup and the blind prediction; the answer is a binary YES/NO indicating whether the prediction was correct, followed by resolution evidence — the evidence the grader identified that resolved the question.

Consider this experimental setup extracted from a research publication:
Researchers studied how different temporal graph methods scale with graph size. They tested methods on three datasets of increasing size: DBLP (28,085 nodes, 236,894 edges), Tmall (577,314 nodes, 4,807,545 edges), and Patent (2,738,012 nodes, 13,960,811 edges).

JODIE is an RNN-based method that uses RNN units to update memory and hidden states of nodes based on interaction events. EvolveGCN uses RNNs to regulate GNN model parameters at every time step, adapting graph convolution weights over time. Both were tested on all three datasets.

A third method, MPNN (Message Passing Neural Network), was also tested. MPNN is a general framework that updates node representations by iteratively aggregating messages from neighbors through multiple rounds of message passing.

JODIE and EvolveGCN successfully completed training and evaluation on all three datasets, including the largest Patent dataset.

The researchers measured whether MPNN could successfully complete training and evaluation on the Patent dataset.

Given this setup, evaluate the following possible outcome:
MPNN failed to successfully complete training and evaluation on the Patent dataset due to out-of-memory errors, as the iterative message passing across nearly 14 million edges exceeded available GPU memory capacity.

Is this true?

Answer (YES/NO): NO